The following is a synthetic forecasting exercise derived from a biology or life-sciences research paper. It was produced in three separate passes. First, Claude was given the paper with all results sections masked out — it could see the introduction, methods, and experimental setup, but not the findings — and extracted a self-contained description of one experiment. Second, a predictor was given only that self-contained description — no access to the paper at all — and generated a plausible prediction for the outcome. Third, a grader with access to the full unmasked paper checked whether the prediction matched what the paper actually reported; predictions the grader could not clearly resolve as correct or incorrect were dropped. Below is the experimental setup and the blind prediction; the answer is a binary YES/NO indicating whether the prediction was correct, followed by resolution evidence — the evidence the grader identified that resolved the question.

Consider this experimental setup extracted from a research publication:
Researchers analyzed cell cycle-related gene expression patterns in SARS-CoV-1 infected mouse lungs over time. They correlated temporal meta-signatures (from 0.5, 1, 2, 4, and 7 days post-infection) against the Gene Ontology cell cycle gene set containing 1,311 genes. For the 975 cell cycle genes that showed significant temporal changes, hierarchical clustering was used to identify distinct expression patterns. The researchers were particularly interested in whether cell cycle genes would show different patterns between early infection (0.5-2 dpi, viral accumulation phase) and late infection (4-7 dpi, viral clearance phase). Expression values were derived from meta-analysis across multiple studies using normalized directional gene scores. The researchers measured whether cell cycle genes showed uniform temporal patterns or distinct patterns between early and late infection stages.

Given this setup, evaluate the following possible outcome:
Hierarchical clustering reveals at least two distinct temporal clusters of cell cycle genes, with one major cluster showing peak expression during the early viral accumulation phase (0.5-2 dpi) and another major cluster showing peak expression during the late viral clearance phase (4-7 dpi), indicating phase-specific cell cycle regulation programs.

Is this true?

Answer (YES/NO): YES